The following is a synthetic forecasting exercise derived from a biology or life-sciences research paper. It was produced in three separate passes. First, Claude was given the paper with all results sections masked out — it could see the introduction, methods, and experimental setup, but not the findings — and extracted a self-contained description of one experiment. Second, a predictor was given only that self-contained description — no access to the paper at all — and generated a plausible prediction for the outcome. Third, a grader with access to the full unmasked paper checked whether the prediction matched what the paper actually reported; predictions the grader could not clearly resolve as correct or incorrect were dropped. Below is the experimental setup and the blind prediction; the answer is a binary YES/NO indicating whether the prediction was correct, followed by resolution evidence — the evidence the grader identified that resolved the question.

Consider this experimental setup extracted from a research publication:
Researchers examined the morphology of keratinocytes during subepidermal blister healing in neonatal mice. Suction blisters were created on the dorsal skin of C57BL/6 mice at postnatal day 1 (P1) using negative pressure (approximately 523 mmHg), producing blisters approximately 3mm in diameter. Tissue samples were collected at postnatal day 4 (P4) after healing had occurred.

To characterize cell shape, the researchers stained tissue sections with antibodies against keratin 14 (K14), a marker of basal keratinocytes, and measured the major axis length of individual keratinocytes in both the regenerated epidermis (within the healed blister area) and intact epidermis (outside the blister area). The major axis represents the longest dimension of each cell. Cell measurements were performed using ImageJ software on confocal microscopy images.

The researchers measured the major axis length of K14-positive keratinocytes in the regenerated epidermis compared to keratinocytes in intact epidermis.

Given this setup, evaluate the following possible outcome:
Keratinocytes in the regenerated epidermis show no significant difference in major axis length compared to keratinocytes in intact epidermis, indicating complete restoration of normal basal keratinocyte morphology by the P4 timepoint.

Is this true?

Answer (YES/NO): NO